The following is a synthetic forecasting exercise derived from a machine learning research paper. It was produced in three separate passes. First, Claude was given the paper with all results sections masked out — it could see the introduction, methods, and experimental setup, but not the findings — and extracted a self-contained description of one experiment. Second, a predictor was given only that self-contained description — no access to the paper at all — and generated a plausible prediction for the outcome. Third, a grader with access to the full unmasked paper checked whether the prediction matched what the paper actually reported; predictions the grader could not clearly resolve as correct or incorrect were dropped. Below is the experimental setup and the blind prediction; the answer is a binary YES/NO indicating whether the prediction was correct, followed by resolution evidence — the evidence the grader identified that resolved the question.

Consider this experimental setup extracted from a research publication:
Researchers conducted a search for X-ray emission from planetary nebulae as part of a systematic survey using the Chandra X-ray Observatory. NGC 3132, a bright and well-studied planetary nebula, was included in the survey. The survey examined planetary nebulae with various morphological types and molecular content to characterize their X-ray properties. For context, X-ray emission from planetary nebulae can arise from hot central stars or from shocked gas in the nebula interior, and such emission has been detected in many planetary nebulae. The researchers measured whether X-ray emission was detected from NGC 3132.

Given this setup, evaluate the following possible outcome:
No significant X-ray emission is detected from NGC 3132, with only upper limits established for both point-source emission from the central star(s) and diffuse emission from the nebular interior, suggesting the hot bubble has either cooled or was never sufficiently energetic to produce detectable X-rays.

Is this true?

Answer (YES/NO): YES